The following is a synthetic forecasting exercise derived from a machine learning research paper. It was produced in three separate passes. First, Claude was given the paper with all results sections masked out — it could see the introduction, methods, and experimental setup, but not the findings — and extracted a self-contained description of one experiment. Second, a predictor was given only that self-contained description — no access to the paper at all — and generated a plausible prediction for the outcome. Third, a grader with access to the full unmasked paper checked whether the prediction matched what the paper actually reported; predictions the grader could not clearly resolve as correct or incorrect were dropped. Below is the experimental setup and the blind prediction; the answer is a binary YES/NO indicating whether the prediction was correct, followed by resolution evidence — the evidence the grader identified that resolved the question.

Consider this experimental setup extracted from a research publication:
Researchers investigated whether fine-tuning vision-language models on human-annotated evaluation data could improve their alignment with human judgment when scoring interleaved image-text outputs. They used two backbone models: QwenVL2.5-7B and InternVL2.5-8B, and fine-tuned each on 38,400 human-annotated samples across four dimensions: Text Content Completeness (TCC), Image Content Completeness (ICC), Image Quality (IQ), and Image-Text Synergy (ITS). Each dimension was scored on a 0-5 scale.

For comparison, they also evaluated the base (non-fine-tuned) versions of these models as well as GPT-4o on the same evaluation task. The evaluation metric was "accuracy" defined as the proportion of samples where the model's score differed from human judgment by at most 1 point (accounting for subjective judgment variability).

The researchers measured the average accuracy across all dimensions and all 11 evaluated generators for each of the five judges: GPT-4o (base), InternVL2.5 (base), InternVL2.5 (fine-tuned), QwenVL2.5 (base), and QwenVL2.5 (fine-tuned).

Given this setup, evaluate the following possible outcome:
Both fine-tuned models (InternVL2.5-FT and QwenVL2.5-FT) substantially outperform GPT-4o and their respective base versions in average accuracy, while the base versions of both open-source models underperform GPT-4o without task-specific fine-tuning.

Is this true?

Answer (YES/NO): NO